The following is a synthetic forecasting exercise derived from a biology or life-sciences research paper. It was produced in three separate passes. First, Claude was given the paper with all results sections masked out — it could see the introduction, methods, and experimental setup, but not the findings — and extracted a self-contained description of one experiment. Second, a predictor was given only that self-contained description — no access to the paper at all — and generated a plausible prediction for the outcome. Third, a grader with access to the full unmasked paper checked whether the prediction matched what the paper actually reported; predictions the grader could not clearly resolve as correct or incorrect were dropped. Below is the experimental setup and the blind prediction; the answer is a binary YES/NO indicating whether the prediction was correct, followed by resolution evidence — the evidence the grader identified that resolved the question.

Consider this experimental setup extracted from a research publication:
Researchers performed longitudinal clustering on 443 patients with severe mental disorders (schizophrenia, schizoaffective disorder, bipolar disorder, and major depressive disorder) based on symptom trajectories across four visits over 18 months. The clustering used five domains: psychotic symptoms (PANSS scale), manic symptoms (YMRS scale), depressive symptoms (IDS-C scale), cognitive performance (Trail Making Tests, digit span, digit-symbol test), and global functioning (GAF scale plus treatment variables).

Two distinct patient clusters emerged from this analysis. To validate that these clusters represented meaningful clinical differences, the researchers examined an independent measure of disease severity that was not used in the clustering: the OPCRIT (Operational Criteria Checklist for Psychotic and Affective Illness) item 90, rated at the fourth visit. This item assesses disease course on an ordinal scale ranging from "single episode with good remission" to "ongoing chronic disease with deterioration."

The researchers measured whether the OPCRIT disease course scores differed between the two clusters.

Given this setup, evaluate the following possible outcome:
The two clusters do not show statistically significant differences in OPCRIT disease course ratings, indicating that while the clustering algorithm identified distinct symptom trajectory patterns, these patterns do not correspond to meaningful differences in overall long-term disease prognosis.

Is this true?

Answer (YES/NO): NO